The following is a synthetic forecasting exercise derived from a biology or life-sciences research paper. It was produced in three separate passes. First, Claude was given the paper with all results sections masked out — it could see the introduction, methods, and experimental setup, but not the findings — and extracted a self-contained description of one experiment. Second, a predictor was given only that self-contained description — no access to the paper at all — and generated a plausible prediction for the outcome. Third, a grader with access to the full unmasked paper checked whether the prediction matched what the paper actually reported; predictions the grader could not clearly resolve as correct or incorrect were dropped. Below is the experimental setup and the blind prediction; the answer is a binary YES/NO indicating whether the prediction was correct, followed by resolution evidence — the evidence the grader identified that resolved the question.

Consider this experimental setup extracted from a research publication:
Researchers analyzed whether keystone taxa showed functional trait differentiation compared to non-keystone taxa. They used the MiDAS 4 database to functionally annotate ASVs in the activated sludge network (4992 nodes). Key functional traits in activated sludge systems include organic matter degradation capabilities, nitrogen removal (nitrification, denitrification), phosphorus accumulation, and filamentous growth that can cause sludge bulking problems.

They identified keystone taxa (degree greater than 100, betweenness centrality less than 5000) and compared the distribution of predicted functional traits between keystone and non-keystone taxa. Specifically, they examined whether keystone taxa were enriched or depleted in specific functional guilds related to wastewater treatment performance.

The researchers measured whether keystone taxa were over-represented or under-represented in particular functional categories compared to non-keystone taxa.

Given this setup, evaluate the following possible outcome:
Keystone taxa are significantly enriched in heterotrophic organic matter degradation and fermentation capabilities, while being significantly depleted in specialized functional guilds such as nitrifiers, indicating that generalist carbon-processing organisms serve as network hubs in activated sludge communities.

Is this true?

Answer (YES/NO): NO